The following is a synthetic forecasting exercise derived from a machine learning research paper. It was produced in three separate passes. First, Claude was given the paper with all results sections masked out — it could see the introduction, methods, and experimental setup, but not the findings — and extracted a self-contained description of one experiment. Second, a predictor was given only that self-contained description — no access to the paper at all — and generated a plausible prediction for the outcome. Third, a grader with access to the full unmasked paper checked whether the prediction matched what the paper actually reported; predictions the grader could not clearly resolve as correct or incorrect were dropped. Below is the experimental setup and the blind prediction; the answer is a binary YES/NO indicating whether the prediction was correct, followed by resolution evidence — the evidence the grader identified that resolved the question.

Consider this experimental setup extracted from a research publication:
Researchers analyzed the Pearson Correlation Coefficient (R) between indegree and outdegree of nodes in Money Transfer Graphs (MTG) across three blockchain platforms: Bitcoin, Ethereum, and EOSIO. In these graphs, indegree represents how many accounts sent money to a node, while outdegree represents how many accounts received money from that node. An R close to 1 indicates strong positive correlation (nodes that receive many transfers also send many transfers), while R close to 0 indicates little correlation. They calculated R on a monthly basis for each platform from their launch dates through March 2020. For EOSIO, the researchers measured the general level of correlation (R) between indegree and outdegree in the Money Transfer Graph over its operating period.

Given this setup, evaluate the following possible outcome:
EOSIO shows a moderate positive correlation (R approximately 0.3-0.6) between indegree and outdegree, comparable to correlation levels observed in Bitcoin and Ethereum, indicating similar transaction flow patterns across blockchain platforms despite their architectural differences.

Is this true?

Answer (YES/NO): NO